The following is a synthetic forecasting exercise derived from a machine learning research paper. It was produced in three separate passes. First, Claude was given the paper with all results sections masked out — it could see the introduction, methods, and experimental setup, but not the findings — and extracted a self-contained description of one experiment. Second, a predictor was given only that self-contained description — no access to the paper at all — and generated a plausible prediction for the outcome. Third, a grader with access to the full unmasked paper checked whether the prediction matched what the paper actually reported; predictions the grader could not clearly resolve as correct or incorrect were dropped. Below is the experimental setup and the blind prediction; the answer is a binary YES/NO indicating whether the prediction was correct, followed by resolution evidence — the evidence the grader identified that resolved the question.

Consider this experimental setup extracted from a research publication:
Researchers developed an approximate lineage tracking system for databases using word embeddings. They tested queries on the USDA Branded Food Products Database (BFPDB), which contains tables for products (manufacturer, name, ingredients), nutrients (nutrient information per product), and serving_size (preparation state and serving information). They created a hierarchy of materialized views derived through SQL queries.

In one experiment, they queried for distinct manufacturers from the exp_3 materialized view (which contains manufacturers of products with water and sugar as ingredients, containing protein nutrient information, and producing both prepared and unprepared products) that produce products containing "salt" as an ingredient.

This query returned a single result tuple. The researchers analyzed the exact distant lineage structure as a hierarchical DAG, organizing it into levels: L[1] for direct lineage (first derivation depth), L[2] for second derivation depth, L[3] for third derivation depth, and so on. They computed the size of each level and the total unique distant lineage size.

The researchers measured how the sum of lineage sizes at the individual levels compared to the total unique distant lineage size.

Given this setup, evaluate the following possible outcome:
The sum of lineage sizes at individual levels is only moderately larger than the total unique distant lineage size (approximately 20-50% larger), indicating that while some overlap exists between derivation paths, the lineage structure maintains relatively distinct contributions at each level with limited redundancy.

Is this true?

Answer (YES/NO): YES